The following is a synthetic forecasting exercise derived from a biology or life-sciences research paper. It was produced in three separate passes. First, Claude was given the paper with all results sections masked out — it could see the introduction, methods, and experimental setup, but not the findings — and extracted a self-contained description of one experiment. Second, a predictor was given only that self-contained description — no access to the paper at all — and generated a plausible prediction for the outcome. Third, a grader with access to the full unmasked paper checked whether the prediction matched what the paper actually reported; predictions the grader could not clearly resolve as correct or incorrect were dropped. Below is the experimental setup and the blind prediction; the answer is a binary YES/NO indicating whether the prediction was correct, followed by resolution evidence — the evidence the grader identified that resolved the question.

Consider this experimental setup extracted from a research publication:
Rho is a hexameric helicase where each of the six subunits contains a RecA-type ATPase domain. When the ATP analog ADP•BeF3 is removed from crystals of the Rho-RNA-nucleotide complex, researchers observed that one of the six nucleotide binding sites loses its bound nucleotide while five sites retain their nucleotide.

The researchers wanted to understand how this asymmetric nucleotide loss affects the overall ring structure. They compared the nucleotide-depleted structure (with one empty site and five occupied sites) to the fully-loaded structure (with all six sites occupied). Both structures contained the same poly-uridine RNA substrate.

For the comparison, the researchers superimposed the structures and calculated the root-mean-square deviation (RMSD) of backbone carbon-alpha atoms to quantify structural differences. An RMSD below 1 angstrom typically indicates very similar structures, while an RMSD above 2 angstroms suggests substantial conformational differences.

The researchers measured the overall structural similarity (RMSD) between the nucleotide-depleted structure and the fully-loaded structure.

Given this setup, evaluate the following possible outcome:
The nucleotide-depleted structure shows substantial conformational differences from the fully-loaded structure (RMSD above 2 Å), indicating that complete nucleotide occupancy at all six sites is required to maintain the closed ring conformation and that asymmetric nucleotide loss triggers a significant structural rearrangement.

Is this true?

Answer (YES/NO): NO